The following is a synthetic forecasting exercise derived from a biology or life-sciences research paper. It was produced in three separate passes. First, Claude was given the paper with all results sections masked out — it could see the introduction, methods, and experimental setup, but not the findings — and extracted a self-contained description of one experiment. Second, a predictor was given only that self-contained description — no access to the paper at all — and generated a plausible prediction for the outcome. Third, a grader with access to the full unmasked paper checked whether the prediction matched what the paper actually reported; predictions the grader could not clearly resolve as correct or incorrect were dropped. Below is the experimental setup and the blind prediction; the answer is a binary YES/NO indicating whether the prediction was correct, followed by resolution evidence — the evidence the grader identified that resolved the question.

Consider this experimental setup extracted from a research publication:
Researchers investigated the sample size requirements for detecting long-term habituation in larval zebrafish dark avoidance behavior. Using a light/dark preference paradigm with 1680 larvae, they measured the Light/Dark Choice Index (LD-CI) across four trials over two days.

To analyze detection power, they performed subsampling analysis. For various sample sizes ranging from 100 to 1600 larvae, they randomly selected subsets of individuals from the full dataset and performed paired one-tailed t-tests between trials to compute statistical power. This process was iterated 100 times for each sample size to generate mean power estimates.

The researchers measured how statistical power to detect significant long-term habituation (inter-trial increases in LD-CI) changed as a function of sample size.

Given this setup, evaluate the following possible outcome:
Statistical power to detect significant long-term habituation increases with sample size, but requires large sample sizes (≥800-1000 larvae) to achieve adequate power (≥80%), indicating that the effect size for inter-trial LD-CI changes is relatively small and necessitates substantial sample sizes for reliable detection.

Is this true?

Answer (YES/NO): NO